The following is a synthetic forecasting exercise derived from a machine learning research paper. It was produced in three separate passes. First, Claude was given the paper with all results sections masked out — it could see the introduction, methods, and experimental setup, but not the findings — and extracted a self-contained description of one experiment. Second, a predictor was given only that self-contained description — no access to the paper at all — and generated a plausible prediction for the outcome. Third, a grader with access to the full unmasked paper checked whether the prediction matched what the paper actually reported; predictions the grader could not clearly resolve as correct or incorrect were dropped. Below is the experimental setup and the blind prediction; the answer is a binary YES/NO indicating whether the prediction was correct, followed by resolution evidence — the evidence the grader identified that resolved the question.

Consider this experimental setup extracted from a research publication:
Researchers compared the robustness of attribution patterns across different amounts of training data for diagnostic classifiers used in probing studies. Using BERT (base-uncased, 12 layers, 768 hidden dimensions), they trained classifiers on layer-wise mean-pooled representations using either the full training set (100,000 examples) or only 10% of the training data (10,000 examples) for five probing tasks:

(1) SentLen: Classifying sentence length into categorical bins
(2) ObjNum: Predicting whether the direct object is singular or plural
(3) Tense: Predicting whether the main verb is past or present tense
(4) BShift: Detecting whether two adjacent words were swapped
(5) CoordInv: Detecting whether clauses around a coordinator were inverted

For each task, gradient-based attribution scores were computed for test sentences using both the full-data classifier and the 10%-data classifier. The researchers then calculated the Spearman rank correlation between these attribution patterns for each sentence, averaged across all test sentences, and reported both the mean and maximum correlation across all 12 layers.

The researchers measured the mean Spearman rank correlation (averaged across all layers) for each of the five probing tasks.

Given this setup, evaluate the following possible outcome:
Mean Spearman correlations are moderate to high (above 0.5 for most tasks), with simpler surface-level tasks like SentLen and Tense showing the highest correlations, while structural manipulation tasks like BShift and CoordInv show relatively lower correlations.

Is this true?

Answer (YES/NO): NO